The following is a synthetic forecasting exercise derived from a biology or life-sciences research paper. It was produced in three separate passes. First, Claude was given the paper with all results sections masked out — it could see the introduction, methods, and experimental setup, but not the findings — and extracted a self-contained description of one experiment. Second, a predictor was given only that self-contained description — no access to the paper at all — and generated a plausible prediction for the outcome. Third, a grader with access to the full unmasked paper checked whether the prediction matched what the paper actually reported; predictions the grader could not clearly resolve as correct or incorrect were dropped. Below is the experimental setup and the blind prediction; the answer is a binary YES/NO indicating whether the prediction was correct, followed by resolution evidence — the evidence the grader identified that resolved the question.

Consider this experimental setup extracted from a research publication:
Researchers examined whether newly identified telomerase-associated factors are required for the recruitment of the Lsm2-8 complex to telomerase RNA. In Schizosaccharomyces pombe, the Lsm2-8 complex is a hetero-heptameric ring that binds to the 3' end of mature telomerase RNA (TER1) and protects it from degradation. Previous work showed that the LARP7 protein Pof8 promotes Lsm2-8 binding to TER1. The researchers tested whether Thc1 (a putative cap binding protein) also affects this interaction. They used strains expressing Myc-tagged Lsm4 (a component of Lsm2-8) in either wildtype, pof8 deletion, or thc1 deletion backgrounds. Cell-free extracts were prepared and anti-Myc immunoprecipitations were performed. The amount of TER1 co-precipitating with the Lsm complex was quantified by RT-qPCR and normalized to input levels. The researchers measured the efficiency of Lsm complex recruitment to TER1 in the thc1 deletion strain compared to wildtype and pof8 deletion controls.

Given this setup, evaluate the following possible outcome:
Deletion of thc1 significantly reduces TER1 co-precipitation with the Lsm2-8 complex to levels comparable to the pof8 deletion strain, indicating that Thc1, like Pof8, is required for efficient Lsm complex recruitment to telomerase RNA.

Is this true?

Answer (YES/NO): NO